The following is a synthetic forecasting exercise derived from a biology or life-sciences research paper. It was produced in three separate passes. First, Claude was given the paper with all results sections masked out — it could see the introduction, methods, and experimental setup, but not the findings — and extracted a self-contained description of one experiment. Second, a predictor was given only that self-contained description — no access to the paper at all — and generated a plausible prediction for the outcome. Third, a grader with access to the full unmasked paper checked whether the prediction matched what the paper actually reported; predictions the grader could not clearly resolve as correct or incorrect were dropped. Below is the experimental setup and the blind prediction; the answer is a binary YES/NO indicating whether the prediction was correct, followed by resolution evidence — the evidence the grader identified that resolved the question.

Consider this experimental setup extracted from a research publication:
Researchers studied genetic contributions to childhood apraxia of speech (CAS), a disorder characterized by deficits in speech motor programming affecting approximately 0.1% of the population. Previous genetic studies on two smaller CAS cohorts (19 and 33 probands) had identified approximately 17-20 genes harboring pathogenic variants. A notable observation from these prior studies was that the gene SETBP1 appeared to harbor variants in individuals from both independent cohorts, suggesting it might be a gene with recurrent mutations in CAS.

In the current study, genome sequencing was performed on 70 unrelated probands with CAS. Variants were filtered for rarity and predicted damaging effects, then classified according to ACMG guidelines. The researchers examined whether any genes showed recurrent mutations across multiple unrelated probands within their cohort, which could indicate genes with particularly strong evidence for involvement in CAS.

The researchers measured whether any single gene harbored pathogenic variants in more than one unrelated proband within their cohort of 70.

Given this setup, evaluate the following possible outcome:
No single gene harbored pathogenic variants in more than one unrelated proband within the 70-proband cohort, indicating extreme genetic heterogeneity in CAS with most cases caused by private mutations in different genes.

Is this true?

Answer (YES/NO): YES